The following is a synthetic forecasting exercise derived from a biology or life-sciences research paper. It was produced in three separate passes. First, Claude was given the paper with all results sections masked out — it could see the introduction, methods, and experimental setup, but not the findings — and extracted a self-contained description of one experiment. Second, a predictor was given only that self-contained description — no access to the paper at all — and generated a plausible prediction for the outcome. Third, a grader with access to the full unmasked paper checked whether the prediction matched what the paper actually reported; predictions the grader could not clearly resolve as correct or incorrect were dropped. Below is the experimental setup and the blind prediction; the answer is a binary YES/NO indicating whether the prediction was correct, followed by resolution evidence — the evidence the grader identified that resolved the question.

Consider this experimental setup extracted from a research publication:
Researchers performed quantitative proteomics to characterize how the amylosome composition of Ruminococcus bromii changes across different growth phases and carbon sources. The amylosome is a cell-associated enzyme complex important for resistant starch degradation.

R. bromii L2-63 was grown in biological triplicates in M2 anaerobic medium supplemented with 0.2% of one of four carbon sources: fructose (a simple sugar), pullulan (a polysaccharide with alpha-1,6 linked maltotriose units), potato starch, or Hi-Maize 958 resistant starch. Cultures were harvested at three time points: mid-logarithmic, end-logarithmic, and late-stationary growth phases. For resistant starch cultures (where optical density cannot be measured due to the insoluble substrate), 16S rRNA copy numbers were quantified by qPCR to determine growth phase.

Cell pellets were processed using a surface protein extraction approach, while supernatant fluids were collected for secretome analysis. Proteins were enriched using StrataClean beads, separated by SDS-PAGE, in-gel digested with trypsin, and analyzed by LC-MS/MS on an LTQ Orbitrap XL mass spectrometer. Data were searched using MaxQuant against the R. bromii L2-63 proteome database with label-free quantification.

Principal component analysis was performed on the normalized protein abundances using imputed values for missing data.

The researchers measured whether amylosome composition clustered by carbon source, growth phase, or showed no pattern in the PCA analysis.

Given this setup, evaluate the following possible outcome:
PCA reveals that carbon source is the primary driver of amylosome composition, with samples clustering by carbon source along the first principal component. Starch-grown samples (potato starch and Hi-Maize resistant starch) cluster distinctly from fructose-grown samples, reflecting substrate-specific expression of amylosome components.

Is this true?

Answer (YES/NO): NO